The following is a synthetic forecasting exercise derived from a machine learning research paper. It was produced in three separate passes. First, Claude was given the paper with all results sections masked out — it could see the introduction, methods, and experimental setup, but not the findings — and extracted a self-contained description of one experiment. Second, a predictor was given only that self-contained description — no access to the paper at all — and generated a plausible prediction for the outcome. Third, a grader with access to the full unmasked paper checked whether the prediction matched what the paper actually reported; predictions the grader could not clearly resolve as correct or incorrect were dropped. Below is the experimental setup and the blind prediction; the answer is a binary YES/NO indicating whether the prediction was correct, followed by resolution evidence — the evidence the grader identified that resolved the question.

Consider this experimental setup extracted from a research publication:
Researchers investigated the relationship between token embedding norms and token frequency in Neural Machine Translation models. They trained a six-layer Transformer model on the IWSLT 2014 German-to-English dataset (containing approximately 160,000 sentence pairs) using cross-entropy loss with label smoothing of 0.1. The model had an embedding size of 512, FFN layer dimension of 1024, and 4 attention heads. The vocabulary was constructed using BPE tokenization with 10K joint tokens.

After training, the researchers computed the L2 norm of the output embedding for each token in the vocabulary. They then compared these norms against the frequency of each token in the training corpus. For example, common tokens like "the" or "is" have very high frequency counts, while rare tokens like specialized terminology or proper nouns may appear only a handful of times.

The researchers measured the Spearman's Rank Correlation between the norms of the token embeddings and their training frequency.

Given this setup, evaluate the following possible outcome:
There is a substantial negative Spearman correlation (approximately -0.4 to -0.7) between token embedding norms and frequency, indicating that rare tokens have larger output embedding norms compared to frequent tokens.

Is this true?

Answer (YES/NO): NO